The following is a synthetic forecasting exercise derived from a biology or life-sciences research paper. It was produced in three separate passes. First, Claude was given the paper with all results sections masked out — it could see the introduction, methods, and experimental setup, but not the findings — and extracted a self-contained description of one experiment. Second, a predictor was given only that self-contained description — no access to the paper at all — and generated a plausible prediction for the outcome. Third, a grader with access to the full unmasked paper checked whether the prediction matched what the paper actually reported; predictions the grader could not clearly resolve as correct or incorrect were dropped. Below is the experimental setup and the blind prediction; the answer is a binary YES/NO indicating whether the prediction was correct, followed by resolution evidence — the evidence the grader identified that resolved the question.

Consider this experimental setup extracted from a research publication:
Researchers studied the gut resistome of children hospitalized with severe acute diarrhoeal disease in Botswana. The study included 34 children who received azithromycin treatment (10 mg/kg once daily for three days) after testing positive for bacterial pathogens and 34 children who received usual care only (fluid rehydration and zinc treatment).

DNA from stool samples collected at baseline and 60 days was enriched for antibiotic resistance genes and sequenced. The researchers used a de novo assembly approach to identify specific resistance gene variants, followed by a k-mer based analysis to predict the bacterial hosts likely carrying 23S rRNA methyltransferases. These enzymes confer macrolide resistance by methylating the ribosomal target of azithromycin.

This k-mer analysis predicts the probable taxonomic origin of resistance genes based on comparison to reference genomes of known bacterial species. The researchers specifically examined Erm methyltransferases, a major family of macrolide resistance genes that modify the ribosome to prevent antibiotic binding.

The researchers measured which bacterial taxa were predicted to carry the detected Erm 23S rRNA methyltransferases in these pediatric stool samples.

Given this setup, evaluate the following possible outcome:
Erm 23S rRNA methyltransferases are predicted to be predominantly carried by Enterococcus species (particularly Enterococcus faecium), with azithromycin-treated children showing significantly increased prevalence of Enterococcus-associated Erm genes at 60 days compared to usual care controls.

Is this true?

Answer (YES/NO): NO